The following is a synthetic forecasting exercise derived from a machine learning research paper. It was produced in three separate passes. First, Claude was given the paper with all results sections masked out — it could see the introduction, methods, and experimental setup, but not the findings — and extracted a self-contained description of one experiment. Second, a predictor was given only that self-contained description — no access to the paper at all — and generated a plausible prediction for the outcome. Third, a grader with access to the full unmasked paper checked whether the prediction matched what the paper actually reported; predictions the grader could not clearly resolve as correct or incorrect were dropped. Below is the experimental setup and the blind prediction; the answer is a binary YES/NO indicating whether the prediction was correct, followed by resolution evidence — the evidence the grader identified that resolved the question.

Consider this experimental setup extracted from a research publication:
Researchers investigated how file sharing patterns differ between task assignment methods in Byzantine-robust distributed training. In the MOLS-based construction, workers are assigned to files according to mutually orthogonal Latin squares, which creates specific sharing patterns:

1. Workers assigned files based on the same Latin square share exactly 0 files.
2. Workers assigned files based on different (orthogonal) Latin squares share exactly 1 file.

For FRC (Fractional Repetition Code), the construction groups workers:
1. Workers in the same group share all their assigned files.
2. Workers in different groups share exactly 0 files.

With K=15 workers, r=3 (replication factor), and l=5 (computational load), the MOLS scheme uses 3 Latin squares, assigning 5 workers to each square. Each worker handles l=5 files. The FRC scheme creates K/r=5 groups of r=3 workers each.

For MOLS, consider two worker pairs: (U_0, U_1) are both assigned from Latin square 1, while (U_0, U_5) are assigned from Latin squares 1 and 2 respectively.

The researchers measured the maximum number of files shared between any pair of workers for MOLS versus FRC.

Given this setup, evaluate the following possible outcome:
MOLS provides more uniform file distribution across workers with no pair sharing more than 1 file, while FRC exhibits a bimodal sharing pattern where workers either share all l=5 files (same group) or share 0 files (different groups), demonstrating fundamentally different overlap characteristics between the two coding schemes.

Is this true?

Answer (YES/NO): NO